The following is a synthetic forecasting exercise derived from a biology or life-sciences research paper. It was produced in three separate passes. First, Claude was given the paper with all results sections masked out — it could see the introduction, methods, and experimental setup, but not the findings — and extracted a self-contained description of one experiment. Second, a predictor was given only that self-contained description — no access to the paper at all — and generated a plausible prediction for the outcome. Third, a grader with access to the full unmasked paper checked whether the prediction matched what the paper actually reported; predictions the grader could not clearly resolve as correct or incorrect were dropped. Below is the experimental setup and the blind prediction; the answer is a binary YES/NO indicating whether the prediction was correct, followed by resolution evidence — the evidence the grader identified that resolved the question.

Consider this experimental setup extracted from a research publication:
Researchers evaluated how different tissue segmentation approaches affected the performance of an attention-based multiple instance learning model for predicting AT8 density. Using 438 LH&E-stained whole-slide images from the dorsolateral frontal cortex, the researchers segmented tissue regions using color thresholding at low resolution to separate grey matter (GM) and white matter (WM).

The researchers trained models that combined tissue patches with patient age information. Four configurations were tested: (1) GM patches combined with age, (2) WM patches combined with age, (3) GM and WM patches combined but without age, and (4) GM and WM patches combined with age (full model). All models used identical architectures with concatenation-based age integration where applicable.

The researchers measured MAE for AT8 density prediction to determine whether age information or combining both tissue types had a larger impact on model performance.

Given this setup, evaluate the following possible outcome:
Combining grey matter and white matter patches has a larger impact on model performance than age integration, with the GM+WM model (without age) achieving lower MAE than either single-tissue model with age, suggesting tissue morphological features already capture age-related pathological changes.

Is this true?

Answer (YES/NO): NO